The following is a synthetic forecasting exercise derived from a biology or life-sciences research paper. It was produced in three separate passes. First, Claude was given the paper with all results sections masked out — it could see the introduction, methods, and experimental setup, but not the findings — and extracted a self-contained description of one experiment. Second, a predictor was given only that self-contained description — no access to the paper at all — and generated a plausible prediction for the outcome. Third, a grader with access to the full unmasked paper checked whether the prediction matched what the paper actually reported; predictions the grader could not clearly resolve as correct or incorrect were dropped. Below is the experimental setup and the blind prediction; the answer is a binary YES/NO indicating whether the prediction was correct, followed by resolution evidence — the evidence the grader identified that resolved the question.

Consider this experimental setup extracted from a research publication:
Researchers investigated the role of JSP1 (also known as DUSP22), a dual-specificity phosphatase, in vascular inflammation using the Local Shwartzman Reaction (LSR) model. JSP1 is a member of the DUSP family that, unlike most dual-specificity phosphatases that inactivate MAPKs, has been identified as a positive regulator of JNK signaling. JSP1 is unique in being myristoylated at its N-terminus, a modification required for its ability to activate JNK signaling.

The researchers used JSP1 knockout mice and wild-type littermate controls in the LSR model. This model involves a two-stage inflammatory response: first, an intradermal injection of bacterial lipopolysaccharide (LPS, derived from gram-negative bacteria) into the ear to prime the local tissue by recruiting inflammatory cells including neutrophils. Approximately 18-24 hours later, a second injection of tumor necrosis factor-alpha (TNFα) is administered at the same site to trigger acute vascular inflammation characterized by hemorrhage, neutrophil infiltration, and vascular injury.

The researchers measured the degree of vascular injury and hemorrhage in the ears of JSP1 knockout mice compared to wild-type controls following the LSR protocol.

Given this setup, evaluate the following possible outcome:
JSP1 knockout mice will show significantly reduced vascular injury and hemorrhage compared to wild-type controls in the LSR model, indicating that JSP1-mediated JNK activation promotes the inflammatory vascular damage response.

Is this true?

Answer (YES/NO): YES